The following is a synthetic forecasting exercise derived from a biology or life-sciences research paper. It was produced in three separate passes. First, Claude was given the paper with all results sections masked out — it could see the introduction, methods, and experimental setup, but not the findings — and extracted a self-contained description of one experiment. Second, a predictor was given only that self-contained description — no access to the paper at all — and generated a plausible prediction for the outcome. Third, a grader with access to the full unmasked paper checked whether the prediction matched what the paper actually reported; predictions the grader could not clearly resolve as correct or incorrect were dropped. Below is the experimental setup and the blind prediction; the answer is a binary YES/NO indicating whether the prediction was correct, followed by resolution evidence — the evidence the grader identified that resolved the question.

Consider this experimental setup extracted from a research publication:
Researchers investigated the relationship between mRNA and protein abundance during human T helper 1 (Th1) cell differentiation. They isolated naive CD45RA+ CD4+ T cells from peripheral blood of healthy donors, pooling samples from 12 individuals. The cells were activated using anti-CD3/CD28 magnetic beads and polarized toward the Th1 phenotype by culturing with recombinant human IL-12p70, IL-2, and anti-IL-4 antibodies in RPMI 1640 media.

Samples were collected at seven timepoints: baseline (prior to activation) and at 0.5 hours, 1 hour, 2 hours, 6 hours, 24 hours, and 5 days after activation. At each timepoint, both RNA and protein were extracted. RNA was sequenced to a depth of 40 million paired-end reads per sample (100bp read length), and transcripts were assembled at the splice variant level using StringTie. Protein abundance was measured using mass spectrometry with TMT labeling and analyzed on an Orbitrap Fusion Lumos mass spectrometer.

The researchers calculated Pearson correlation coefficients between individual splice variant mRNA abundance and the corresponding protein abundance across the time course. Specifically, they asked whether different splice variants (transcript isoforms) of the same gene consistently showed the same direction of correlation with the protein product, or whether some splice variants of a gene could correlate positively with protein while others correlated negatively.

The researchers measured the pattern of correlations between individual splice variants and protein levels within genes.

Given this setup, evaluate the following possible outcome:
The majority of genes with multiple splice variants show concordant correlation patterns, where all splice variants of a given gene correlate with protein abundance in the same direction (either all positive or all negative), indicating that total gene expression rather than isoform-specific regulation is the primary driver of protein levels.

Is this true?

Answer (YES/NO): NO